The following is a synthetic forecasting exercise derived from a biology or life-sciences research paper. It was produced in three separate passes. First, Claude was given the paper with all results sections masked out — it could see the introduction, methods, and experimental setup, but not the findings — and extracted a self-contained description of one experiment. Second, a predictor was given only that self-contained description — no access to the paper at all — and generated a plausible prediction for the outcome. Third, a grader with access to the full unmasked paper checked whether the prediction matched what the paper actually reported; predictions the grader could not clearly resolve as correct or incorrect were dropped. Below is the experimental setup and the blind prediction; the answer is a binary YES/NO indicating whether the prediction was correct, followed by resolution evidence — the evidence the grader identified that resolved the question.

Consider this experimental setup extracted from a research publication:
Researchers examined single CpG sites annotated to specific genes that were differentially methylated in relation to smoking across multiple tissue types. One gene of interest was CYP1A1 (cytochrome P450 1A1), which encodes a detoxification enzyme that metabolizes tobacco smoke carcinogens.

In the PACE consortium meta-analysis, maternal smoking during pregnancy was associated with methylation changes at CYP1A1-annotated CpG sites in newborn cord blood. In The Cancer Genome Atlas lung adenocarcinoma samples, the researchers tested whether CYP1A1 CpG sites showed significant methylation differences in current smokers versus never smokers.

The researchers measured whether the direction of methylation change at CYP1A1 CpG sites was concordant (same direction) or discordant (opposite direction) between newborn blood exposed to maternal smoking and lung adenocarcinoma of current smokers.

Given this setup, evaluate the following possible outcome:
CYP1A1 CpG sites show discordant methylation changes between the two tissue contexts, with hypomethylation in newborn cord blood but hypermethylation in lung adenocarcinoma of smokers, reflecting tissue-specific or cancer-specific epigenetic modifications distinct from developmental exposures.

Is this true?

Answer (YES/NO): NO